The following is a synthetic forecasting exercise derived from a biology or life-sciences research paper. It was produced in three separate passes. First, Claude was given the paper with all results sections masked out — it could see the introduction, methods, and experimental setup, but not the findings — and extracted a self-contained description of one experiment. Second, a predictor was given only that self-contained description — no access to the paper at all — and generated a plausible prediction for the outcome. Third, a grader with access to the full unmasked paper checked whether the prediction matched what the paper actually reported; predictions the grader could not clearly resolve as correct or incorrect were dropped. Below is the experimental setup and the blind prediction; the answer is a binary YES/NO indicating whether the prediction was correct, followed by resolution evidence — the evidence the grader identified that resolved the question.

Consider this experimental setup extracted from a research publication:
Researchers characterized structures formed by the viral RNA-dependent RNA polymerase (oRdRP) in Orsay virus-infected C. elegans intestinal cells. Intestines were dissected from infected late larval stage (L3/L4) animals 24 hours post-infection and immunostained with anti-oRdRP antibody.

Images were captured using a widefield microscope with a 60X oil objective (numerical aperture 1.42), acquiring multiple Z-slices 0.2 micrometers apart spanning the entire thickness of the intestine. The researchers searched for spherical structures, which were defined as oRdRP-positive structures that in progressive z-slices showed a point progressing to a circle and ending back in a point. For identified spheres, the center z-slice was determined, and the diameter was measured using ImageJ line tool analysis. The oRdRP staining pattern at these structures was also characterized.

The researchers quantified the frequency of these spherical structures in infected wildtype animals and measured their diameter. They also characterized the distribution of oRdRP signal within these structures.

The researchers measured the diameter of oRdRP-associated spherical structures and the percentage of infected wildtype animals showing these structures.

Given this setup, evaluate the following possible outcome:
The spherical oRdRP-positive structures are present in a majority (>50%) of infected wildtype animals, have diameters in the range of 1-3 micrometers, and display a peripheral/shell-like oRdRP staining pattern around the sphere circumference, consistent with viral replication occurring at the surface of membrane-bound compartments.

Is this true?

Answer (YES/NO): YES